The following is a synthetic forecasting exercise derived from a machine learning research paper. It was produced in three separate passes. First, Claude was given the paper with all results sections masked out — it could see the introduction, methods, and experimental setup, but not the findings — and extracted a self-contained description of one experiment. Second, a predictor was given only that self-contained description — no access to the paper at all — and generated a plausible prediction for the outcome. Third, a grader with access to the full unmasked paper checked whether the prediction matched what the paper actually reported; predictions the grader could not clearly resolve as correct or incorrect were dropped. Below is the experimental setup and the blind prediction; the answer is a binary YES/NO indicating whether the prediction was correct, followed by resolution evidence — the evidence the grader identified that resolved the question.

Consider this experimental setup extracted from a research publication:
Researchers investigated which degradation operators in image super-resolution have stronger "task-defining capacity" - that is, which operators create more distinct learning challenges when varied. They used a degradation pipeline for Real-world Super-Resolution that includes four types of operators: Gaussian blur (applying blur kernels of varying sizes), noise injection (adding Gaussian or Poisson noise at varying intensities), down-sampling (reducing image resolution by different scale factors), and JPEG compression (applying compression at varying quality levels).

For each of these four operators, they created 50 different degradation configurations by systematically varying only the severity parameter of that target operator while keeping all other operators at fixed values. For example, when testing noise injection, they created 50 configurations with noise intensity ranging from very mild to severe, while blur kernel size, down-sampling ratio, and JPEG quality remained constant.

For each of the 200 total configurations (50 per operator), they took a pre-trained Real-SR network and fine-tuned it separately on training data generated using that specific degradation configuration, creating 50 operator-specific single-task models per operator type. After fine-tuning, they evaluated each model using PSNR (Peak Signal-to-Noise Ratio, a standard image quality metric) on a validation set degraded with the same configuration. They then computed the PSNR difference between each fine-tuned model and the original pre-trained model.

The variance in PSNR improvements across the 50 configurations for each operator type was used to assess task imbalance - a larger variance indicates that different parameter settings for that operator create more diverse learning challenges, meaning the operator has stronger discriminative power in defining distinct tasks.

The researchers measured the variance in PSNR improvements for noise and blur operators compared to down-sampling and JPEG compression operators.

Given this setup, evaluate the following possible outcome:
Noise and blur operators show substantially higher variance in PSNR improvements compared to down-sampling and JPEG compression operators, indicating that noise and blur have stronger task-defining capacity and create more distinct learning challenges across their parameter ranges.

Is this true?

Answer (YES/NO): YES